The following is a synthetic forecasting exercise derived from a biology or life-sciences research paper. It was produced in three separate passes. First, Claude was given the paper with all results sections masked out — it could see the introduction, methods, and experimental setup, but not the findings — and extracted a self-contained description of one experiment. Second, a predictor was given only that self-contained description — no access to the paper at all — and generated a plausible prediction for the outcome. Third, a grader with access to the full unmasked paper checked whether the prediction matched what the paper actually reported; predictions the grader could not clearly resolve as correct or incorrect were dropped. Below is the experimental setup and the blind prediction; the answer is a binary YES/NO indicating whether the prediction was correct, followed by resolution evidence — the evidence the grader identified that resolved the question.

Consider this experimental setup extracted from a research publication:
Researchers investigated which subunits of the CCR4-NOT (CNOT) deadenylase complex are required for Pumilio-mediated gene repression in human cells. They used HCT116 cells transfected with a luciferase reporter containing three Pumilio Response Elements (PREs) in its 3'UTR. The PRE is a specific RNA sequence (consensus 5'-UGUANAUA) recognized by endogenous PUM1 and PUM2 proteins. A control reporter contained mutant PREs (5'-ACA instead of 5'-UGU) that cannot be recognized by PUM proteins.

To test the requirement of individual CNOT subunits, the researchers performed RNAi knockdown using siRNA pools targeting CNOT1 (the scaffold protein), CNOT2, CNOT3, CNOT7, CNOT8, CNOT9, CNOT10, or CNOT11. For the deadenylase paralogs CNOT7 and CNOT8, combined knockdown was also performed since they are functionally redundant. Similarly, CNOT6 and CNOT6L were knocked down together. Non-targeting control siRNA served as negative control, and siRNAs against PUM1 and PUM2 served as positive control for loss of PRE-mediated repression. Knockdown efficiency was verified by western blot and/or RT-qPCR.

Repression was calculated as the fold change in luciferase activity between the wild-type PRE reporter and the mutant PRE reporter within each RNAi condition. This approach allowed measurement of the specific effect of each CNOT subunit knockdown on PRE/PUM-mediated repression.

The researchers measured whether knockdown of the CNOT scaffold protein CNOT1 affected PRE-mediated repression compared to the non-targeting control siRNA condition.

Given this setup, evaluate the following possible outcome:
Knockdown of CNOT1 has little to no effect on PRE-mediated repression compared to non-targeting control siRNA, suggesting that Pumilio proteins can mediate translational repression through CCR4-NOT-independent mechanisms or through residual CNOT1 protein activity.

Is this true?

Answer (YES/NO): NO